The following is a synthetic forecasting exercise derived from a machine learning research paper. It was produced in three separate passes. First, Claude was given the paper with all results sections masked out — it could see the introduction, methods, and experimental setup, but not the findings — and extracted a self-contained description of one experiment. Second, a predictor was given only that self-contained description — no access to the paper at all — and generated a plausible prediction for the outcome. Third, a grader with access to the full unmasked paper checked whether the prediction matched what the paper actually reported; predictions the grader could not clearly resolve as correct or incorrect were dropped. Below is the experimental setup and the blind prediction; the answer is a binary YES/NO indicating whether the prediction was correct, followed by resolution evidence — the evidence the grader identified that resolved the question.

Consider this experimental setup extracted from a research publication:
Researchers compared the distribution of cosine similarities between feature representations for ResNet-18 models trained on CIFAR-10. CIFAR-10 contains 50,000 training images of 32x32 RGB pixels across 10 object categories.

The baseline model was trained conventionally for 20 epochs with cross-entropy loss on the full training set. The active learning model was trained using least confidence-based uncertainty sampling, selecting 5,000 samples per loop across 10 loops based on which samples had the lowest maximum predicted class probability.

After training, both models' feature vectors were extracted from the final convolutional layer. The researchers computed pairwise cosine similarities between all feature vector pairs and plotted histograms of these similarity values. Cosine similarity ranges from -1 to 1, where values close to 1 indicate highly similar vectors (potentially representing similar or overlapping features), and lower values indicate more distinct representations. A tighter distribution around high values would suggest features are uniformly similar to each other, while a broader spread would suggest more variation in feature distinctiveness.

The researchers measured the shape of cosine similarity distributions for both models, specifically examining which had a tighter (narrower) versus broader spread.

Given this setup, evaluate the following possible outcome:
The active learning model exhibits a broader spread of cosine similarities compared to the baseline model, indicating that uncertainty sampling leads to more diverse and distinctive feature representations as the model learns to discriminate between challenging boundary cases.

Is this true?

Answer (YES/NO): NO